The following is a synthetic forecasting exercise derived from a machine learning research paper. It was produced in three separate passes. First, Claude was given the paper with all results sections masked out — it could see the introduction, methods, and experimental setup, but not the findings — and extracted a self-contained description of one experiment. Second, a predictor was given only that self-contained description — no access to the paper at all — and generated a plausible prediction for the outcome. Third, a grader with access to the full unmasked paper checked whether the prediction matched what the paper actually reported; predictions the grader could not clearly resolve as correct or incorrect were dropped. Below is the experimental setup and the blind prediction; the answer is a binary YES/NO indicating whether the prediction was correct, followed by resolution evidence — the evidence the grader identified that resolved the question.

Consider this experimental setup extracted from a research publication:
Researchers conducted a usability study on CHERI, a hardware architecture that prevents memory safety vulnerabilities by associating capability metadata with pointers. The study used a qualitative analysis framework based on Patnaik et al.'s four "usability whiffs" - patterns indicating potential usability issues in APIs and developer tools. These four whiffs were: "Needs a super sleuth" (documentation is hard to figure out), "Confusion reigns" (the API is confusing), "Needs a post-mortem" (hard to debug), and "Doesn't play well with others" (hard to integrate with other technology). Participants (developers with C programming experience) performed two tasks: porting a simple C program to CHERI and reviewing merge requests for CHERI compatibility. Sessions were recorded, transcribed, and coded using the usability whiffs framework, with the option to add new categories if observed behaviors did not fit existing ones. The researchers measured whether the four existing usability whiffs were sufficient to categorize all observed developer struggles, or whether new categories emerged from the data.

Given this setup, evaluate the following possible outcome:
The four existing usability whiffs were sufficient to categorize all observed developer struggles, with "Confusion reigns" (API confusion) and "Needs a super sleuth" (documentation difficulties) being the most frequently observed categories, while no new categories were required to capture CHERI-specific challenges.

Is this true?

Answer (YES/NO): NO